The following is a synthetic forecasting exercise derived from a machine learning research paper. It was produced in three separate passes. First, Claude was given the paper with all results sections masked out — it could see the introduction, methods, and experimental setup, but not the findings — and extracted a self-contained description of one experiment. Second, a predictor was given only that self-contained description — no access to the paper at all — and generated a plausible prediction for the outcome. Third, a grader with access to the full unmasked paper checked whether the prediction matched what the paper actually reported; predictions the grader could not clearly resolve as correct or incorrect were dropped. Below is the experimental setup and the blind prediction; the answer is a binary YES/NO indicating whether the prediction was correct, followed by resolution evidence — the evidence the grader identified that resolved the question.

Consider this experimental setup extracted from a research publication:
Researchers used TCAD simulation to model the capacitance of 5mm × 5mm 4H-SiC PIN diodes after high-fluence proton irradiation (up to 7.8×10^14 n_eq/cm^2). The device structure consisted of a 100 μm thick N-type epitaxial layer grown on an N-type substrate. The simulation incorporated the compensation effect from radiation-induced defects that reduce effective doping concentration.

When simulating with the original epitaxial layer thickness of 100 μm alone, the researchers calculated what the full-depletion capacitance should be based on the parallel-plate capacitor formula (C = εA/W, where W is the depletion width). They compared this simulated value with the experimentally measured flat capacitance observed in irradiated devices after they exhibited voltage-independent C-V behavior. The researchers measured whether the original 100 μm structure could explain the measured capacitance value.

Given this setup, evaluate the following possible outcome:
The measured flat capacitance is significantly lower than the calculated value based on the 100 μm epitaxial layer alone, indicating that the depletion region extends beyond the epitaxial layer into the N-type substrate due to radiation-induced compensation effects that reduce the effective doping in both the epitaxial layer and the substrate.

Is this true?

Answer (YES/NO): YES